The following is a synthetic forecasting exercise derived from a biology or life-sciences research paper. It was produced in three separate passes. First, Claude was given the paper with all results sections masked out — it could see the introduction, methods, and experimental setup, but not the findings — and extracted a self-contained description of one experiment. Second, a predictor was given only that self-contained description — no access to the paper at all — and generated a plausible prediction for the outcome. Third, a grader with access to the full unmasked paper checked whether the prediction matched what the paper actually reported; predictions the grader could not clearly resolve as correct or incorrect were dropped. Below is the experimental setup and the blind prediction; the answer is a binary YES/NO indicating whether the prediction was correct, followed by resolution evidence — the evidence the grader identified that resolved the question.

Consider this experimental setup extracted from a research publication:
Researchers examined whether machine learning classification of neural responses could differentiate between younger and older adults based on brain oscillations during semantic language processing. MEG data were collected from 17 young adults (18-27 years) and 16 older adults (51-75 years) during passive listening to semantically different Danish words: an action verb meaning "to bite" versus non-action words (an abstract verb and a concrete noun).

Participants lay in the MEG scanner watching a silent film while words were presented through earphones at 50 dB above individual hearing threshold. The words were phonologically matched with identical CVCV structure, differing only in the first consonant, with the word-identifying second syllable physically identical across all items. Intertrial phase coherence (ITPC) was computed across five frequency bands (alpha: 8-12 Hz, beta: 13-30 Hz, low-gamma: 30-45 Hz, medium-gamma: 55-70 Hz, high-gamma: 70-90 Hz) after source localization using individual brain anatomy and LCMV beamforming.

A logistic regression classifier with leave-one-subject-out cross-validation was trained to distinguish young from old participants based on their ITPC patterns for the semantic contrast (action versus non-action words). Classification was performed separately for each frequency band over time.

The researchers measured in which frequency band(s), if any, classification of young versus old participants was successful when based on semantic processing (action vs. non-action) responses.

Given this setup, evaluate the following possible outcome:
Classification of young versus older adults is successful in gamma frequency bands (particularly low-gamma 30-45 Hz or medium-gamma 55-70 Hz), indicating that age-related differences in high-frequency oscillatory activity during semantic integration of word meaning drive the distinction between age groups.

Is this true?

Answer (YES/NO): NO